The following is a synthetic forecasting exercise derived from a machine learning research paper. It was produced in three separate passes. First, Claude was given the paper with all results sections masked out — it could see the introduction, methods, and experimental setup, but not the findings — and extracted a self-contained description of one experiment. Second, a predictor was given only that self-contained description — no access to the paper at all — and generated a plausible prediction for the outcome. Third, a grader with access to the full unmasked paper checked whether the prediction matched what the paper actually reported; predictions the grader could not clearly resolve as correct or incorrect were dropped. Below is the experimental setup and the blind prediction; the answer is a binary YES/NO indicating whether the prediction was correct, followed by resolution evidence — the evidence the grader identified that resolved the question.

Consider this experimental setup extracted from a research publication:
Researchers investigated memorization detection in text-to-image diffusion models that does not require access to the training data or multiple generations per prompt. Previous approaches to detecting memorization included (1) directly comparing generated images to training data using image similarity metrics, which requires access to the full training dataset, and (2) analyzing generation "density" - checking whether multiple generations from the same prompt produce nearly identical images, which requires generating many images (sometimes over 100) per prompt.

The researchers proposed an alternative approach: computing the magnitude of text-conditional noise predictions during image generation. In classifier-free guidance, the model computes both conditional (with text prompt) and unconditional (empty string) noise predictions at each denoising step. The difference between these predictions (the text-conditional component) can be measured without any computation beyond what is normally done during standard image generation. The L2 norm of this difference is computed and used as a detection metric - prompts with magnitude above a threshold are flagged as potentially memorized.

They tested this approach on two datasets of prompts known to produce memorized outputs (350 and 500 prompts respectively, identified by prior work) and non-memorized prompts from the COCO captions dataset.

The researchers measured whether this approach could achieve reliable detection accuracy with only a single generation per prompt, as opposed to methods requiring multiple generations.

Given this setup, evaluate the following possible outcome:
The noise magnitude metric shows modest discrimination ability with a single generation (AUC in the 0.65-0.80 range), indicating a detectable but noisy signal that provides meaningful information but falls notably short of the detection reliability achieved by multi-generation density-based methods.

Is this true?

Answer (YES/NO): NO